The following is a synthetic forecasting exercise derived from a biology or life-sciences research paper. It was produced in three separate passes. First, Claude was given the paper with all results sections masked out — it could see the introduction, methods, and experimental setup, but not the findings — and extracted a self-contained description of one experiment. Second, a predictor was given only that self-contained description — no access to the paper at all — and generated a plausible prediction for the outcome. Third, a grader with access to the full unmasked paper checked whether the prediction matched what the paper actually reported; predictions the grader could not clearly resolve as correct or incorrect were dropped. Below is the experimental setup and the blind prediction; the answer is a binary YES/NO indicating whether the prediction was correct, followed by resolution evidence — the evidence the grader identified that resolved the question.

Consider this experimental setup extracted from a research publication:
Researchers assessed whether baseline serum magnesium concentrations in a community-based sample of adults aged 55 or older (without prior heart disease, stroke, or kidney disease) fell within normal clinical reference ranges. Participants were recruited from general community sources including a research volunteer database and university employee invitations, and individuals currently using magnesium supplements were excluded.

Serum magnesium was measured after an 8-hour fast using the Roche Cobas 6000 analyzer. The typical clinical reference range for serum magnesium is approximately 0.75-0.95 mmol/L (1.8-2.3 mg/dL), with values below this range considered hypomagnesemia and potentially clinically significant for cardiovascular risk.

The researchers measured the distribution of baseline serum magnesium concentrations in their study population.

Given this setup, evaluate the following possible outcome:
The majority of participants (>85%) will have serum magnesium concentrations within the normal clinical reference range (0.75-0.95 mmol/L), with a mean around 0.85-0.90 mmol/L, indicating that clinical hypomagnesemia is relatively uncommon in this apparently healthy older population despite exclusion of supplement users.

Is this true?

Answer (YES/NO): YES